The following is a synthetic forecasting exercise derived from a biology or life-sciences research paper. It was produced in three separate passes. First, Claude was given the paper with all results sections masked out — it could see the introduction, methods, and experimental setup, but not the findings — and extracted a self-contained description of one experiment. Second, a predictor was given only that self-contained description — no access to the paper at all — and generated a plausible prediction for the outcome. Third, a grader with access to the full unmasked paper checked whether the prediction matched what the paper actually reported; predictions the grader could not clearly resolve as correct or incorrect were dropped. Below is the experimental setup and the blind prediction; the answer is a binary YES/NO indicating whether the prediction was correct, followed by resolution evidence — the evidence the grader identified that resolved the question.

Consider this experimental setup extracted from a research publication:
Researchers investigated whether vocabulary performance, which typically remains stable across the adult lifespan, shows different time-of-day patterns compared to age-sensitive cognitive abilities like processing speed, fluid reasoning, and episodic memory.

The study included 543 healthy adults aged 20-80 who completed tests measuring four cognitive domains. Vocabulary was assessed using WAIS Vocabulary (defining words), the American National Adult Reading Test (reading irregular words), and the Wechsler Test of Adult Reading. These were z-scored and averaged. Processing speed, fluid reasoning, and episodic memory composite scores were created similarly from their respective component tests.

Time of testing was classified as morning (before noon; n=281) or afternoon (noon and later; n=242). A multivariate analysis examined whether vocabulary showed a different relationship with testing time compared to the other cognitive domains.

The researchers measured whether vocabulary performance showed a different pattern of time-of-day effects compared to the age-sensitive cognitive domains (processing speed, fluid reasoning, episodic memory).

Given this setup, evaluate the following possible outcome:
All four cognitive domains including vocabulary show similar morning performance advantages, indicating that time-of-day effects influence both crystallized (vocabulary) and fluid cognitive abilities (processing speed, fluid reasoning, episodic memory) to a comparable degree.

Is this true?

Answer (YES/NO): NO